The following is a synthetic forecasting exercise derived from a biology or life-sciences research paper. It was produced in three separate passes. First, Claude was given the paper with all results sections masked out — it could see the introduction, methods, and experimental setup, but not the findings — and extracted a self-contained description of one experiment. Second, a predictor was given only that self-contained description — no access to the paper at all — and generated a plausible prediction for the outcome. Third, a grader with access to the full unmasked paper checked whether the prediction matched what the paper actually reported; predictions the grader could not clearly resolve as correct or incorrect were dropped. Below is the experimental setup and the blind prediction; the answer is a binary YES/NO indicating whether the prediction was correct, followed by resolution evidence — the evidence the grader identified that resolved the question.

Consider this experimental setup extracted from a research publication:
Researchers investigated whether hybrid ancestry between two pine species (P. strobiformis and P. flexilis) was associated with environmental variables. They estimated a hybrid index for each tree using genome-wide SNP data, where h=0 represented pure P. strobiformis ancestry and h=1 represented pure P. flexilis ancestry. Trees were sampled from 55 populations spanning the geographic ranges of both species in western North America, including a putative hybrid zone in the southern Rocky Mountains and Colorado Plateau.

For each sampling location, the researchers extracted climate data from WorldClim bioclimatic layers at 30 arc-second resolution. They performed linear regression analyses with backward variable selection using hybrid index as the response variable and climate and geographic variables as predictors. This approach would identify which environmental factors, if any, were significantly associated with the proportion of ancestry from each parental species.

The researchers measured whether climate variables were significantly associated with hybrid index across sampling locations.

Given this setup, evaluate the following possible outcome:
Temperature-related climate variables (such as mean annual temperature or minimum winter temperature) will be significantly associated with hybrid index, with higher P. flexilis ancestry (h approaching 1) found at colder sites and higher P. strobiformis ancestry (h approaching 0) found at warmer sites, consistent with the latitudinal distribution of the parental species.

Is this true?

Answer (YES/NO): YES